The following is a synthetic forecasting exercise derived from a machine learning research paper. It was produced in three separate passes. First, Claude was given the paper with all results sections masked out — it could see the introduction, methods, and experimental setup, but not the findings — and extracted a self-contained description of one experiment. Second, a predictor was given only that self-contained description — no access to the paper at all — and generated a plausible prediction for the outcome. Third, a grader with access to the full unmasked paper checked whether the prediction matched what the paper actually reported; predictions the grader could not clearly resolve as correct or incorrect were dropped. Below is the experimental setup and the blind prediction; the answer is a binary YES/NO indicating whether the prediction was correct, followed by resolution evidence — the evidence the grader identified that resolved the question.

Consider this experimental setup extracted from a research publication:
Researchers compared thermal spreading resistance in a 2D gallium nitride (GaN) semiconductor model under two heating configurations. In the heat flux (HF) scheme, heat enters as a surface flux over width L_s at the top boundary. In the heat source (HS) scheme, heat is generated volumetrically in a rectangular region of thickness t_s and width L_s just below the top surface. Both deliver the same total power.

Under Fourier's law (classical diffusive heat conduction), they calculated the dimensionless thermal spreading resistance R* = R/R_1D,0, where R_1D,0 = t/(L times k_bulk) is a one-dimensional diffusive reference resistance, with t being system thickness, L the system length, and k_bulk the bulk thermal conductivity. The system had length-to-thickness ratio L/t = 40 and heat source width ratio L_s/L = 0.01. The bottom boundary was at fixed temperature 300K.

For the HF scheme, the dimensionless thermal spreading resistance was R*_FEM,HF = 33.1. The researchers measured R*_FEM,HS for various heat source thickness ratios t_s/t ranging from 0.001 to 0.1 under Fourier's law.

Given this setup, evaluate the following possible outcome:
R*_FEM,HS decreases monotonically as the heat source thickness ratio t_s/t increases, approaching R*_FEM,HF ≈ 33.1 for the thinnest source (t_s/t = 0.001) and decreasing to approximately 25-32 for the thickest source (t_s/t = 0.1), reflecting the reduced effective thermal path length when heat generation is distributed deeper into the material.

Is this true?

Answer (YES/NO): YES